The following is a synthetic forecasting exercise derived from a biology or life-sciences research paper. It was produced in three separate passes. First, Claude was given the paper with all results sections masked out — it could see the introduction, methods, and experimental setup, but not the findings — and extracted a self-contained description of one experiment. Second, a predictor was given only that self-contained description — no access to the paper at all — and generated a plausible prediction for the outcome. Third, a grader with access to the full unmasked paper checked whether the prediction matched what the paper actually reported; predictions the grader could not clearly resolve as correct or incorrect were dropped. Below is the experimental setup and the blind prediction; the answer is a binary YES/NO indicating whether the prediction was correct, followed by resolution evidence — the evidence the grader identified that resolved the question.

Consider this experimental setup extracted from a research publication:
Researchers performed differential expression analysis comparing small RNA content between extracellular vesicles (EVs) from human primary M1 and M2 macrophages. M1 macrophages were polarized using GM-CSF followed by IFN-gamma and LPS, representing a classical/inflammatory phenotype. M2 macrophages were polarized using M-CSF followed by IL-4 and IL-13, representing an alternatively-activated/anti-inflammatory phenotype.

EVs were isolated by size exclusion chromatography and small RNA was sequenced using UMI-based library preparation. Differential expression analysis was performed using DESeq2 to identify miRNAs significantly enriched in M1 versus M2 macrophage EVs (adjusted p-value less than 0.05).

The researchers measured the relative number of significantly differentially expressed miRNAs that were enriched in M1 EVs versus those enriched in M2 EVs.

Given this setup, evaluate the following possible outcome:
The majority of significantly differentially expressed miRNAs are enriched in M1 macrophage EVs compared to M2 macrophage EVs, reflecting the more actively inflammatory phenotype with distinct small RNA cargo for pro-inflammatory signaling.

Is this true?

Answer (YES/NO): YES